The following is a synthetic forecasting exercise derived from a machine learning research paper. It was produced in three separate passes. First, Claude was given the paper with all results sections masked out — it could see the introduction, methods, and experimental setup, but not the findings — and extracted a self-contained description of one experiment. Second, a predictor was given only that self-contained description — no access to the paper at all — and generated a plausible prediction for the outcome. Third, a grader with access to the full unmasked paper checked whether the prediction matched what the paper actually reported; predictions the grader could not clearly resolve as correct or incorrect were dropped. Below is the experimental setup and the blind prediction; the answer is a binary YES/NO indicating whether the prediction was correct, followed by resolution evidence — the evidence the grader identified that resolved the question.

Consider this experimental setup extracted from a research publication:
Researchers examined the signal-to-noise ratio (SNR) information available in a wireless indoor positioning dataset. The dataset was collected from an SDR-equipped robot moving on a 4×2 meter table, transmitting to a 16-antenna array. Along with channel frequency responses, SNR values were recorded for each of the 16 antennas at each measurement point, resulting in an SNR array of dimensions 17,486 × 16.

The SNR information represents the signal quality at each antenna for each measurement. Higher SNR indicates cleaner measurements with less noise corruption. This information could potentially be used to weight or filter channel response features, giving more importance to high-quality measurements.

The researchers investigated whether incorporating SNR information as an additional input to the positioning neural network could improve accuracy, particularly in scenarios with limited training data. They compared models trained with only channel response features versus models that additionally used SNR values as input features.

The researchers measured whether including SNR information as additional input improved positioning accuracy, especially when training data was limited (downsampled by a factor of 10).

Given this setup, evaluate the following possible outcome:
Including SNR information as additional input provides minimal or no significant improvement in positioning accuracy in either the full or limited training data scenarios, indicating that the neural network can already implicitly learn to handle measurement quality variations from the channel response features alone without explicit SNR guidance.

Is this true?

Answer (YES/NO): NO